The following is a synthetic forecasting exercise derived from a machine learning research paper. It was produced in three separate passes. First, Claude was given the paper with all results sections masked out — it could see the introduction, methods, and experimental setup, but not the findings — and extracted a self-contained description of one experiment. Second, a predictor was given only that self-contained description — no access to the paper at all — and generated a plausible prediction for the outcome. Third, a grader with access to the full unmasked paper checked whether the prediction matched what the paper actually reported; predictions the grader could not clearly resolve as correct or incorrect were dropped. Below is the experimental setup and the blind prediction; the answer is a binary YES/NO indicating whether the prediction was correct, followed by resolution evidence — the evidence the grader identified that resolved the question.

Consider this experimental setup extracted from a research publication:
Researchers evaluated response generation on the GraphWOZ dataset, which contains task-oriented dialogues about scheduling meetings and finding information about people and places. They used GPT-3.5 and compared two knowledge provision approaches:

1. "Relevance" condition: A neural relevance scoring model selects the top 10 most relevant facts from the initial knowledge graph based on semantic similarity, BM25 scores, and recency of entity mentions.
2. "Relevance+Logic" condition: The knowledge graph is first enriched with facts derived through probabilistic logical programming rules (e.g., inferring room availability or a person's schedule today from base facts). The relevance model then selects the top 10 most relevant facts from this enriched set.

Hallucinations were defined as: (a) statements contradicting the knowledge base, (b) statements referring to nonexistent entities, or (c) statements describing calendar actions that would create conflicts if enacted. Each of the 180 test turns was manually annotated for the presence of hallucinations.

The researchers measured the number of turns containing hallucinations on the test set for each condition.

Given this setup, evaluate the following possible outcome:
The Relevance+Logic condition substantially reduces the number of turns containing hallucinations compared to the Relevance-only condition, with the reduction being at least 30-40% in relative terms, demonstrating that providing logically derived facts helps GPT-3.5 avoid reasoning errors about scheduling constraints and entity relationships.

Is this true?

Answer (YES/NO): NO